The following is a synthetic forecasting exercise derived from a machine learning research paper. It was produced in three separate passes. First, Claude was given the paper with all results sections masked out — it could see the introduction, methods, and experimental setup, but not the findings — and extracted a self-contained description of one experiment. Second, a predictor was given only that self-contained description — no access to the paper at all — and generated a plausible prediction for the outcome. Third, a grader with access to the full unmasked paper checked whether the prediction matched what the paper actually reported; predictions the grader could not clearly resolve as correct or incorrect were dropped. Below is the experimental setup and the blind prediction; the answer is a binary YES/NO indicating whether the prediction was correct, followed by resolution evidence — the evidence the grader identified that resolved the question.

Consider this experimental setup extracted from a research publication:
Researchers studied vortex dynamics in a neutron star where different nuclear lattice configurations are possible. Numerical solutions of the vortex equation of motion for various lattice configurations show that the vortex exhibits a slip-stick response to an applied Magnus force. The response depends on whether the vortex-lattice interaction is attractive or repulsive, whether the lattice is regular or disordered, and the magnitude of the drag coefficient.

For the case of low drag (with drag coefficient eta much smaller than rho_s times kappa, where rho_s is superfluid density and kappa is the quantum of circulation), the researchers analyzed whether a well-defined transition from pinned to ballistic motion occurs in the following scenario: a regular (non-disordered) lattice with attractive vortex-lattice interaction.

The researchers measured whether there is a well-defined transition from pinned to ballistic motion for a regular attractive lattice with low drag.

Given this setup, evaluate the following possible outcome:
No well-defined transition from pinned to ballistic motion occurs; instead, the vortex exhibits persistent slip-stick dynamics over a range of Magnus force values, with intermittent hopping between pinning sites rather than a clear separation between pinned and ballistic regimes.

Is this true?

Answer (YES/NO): NO